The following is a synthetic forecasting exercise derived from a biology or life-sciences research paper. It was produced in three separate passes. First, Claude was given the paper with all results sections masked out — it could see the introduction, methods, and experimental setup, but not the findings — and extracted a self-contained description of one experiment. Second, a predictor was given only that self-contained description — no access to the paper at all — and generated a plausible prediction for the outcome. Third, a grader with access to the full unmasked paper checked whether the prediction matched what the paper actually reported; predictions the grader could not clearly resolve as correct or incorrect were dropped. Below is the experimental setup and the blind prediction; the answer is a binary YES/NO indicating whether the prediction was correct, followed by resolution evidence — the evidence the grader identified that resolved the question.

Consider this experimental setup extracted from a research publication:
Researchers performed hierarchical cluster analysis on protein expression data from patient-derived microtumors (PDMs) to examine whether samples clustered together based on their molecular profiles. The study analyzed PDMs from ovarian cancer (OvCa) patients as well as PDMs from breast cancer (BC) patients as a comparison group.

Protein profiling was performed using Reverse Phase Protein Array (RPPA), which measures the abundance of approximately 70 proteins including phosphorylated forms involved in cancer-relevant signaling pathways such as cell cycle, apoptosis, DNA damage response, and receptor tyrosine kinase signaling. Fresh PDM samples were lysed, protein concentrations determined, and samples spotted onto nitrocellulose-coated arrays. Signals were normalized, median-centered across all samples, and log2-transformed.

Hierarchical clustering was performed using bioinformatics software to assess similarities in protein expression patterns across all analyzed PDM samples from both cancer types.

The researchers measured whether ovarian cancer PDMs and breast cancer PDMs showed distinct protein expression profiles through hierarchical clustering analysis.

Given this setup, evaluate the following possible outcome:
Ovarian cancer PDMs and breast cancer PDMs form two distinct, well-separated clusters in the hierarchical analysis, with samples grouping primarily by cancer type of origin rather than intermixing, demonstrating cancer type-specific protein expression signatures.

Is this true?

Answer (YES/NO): NO